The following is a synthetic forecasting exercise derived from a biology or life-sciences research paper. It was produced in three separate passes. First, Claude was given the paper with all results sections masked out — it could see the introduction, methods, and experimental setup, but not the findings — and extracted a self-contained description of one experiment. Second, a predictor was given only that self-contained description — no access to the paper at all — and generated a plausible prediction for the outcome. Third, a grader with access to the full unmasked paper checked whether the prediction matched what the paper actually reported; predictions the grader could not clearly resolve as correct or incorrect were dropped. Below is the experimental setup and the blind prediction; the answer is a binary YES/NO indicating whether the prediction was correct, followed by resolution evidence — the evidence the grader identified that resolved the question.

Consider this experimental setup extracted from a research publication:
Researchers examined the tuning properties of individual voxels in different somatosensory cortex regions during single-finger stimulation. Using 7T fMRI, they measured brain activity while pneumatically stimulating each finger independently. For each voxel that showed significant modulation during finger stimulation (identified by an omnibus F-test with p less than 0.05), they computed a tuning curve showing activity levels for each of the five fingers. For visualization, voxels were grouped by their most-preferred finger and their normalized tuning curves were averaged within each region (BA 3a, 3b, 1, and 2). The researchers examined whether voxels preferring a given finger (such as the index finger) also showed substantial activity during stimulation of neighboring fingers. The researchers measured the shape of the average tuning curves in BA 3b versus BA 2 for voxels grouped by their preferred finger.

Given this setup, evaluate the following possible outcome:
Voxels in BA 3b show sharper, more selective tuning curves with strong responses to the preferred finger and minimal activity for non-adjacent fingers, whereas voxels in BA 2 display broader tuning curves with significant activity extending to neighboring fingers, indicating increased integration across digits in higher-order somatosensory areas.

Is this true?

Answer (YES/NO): YES